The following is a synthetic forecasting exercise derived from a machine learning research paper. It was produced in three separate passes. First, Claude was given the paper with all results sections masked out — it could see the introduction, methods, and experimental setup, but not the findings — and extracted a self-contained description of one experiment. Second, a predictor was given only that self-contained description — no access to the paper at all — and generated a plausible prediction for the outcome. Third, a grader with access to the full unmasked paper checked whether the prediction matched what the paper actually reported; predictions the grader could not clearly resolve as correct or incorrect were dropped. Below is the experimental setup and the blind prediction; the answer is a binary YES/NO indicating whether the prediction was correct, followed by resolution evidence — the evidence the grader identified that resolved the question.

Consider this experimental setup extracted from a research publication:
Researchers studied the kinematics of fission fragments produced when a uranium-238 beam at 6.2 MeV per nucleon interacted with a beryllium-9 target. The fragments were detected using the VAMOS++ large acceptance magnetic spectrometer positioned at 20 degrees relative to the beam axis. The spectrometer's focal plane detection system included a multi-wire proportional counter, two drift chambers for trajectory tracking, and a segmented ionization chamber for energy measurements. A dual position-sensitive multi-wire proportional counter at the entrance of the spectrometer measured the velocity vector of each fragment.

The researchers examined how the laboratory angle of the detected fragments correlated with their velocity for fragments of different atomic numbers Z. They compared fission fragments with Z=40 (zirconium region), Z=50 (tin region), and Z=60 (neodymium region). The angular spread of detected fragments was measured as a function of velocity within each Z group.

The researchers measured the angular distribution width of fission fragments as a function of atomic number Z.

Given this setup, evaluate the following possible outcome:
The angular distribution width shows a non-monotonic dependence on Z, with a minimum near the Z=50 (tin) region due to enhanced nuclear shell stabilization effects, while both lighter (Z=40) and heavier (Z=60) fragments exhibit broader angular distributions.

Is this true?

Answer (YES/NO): NO